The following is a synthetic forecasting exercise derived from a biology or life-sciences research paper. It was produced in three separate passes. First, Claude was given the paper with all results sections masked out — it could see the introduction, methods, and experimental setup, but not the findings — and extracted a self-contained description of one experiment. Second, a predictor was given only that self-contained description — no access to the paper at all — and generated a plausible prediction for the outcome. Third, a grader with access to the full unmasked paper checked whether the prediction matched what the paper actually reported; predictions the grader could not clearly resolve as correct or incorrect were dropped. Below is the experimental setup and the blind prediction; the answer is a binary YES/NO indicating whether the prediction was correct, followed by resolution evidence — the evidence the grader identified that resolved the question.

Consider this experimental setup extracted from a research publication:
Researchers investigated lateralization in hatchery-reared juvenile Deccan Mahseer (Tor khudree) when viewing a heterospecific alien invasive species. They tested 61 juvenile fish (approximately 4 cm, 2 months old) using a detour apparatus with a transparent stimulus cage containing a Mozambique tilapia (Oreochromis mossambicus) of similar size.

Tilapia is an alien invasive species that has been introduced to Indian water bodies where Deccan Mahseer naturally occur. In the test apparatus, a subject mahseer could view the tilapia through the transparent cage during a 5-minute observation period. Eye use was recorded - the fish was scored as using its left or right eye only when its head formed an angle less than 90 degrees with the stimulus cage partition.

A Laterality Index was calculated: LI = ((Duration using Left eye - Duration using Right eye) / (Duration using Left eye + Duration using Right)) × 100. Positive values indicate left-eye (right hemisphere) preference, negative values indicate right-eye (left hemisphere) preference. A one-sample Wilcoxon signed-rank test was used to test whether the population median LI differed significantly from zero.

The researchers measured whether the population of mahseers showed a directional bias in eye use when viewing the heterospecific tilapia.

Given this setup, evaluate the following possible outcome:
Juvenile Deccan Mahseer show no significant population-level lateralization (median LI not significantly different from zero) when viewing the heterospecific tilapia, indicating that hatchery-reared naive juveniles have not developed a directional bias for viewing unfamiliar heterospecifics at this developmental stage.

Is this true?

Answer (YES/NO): YES